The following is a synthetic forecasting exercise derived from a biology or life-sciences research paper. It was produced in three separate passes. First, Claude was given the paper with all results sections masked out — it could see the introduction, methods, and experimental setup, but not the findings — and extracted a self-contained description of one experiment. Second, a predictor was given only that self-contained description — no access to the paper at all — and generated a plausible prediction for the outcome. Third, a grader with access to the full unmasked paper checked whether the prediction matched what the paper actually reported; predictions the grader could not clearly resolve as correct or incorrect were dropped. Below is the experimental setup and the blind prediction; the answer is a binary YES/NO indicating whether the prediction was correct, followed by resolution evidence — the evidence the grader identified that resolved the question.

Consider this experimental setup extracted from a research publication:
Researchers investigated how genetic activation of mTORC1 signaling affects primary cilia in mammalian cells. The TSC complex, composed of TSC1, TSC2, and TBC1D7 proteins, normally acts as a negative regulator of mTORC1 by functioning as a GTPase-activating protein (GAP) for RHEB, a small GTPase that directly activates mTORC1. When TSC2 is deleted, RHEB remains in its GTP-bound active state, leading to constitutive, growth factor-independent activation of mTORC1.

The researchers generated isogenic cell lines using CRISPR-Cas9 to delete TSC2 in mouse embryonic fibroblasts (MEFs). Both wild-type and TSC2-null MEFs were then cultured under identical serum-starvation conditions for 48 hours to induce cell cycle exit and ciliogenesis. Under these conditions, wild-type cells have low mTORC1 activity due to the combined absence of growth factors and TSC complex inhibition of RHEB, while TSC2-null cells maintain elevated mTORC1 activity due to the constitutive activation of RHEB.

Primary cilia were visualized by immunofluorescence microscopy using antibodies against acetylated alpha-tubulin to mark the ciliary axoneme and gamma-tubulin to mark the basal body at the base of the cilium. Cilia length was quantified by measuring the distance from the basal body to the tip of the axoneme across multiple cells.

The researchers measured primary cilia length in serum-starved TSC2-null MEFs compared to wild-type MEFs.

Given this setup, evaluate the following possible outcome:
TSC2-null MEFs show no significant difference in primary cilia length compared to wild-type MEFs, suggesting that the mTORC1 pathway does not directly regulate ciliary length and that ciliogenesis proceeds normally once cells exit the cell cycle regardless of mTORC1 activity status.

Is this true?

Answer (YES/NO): NO